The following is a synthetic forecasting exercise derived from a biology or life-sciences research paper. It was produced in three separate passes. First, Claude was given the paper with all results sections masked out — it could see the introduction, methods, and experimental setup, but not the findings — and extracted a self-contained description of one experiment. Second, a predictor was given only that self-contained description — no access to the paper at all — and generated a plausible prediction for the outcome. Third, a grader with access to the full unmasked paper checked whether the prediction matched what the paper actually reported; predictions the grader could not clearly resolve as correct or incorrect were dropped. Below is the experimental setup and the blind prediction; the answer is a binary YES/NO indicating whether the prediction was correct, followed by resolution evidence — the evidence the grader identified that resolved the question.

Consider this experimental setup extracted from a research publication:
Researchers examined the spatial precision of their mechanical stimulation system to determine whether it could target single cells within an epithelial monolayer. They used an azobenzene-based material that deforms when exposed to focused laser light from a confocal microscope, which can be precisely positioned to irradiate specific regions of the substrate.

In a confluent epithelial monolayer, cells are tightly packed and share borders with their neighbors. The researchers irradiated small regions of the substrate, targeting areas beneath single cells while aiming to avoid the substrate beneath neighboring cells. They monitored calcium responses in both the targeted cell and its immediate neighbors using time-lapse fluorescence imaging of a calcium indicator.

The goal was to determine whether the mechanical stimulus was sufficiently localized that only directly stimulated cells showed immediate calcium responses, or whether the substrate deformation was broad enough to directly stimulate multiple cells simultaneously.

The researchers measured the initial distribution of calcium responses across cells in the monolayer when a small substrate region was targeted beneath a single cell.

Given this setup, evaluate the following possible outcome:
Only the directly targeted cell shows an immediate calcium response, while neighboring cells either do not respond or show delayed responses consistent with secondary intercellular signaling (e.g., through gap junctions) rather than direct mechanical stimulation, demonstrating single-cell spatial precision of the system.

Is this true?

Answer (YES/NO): NO